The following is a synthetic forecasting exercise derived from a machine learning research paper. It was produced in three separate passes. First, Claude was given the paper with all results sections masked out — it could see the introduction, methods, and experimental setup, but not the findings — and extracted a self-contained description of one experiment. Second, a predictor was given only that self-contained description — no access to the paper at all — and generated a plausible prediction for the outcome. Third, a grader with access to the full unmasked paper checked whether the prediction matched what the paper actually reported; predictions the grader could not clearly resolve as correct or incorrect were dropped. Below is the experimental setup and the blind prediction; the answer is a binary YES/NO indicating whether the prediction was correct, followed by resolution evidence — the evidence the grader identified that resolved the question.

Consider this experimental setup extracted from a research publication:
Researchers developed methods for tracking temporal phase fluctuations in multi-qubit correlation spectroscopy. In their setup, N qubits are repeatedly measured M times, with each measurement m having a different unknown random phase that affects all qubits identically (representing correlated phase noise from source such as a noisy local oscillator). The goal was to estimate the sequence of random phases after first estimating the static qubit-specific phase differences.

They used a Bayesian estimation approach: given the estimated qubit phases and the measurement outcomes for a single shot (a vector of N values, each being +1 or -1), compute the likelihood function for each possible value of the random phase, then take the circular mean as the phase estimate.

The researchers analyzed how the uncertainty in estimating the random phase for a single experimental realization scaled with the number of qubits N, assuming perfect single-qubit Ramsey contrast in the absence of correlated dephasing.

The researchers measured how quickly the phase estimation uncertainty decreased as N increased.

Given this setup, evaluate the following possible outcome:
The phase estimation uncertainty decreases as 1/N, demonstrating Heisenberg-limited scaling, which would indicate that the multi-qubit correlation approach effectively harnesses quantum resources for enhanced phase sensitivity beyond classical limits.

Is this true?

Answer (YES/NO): NO